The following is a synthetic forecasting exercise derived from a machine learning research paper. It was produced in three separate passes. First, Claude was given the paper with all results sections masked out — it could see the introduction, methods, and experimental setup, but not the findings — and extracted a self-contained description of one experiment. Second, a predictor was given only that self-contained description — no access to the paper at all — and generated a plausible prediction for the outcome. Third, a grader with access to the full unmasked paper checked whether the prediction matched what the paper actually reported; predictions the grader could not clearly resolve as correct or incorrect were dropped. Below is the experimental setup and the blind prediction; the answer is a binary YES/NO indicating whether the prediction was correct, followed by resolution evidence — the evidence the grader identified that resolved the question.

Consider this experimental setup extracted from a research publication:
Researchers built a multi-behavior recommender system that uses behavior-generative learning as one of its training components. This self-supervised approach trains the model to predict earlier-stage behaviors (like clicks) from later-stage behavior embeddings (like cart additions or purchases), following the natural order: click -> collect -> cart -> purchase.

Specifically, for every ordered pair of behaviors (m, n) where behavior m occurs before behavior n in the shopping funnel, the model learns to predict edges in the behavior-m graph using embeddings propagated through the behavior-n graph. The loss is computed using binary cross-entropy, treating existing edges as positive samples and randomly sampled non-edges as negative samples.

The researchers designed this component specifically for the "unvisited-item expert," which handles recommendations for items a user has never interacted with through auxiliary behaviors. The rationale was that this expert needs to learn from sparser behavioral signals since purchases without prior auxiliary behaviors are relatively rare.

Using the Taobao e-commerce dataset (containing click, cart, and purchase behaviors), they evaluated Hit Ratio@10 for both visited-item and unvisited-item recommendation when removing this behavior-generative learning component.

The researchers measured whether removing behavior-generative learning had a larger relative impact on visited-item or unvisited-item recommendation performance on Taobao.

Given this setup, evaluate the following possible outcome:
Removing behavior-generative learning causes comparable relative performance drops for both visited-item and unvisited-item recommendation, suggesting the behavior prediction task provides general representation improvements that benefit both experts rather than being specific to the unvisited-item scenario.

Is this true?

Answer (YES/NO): NO